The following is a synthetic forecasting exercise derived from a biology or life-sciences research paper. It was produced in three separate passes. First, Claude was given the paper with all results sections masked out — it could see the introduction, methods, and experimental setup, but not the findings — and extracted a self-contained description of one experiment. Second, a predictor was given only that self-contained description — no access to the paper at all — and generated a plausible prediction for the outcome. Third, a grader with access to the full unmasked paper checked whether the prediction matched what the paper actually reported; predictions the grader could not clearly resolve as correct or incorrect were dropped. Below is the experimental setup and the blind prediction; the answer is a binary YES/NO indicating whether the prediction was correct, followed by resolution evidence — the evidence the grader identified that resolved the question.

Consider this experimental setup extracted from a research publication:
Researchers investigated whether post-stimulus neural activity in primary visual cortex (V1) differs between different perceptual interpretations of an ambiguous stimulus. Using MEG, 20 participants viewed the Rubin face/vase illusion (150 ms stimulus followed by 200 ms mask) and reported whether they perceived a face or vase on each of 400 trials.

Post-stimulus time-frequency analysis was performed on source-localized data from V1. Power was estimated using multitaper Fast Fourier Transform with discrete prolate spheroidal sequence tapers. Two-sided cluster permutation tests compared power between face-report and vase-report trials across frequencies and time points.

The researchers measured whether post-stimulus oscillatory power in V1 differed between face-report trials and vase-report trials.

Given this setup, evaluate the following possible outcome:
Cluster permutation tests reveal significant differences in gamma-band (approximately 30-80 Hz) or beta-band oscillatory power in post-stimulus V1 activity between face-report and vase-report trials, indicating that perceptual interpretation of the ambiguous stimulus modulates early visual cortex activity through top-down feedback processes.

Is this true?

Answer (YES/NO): NO